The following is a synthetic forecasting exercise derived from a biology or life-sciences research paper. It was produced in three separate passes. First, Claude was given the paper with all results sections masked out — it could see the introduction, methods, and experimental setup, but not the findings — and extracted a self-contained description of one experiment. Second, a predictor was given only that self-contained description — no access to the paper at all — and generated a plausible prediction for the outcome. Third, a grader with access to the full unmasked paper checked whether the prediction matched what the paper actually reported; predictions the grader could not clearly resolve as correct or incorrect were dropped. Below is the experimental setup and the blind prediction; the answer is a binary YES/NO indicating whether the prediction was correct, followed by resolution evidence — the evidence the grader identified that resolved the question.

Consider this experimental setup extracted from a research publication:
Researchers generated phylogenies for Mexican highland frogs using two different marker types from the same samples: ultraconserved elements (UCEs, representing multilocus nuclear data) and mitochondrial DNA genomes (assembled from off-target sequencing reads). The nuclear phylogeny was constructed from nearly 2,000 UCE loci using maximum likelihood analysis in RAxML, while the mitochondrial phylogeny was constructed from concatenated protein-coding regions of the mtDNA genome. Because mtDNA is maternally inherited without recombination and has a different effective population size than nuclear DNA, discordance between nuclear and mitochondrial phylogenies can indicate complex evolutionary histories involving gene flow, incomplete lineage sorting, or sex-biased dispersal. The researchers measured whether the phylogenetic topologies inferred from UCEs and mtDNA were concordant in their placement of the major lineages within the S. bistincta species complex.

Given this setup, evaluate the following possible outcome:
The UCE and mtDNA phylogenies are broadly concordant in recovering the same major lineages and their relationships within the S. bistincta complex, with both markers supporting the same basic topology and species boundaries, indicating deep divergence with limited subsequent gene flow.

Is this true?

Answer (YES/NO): NO